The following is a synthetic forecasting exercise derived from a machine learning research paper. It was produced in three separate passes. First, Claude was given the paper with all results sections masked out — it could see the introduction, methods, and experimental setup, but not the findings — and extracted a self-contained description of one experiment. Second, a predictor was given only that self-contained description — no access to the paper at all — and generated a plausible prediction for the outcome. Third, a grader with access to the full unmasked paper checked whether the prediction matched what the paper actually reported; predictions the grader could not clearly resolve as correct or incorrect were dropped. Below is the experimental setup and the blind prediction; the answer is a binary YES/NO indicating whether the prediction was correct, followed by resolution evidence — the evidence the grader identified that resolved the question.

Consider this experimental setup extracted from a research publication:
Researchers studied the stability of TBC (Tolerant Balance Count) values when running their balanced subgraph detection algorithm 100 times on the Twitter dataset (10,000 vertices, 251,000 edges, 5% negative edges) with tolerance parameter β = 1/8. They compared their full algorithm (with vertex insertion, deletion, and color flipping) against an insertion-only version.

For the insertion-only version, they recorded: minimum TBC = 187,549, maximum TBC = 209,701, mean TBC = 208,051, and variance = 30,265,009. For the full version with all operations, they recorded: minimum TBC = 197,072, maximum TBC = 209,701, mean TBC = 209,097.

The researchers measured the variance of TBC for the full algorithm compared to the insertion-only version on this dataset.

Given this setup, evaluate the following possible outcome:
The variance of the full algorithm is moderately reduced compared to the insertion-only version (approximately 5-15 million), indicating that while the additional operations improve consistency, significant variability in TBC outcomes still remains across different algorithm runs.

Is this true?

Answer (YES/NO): NO